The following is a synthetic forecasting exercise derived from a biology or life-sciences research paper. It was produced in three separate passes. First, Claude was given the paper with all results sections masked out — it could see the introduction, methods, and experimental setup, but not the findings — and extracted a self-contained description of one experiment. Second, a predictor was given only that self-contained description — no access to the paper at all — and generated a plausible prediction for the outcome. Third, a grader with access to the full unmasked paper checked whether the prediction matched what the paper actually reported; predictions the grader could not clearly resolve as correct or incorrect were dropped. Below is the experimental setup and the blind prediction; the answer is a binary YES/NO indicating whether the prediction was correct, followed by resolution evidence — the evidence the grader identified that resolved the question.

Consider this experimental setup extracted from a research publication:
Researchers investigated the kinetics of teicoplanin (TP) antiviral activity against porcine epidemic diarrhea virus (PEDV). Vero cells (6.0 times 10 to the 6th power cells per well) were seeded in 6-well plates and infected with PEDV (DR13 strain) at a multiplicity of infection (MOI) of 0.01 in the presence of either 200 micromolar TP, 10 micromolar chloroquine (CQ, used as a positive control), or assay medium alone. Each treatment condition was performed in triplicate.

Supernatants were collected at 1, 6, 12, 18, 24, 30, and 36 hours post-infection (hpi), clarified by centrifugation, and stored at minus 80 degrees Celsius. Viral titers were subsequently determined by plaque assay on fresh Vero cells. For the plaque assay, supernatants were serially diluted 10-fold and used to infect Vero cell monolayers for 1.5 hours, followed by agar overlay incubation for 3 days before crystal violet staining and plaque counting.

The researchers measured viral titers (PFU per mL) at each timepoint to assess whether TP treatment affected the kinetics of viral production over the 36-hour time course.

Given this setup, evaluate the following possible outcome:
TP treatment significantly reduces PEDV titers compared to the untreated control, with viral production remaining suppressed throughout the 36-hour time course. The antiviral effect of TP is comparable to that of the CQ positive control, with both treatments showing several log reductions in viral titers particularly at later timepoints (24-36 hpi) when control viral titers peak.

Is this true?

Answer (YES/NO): NO